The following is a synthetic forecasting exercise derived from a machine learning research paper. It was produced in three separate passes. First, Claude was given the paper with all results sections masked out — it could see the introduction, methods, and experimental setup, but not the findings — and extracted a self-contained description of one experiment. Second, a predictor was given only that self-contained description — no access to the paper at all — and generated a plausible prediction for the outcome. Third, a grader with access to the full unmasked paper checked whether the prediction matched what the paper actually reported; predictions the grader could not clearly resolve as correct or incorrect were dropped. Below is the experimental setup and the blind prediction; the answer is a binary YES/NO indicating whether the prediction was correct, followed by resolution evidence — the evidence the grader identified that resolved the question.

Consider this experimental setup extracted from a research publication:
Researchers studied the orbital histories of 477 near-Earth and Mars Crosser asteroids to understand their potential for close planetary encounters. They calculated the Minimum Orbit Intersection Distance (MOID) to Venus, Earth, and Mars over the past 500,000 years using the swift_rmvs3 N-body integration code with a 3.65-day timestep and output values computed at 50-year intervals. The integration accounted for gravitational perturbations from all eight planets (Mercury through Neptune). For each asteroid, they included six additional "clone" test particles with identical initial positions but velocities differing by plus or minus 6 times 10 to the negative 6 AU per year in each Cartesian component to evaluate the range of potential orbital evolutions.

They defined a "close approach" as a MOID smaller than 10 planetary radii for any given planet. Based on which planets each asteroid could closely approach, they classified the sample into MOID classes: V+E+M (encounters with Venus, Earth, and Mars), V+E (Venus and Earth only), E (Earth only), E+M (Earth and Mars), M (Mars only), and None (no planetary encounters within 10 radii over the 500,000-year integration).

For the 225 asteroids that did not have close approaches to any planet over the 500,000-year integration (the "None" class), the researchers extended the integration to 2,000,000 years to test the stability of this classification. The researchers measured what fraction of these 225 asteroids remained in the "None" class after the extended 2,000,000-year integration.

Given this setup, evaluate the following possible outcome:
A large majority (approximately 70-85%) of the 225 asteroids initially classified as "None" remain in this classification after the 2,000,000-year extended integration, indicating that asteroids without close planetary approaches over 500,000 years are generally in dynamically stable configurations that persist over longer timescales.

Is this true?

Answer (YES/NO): NO